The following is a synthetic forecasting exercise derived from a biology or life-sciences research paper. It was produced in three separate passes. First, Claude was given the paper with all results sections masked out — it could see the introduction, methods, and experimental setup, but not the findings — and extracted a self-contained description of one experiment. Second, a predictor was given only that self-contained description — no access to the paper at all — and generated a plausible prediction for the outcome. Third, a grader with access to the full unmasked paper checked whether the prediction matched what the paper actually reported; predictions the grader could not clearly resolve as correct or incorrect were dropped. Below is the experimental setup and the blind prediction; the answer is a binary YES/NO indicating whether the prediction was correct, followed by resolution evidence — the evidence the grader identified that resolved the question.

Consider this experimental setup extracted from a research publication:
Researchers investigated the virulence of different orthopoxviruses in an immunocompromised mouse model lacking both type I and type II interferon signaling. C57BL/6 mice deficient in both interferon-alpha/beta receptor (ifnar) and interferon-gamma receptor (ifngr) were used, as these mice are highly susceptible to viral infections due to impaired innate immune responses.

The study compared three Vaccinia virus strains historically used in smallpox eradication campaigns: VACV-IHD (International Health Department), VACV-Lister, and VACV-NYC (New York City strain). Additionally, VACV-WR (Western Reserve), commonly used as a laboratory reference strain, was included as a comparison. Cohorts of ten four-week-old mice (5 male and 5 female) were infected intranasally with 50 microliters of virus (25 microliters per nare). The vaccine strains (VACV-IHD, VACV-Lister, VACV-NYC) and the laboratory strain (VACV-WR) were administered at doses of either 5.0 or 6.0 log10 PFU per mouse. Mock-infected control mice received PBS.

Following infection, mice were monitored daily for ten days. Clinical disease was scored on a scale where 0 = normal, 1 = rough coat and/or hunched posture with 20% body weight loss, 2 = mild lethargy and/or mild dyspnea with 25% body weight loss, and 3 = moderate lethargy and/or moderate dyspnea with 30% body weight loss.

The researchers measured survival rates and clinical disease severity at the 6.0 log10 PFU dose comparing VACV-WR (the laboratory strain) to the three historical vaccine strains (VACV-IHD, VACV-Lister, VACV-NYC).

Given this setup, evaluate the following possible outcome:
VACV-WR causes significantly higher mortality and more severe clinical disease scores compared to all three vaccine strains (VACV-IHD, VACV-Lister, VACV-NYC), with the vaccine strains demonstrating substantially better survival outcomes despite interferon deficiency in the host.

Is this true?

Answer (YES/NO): NO